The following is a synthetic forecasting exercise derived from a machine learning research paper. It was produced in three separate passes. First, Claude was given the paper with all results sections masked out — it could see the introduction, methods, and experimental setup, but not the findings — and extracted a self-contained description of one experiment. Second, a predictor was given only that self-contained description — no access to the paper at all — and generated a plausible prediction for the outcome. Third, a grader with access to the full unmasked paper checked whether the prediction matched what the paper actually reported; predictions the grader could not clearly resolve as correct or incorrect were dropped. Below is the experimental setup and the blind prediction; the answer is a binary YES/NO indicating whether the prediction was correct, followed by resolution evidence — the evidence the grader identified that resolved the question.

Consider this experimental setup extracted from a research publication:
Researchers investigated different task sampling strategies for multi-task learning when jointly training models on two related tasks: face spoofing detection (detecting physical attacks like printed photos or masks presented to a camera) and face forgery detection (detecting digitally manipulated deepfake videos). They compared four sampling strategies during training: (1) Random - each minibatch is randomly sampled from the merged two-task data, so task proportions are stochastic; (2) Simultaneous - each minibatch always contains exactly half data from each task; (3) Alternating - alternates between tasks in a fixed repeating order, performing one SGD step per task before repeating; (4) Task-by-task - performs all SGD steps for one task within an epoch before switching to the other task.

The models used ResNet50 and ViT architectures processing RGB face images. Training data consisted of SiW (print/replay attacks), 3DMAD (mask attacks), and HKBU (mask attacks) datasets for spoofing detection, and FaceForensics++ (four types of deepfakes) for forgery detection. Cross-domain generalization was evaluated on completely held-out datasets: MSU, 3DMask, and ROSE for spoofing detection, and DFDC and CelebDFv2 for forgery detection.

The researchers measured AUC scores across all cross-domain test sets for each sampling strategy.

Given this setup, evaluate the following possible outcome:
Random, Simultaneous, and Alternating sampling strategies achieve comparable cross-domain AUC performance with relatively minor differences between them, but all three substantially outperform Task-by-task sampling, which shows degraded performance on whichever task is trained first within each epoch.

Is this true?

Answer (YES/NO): NO